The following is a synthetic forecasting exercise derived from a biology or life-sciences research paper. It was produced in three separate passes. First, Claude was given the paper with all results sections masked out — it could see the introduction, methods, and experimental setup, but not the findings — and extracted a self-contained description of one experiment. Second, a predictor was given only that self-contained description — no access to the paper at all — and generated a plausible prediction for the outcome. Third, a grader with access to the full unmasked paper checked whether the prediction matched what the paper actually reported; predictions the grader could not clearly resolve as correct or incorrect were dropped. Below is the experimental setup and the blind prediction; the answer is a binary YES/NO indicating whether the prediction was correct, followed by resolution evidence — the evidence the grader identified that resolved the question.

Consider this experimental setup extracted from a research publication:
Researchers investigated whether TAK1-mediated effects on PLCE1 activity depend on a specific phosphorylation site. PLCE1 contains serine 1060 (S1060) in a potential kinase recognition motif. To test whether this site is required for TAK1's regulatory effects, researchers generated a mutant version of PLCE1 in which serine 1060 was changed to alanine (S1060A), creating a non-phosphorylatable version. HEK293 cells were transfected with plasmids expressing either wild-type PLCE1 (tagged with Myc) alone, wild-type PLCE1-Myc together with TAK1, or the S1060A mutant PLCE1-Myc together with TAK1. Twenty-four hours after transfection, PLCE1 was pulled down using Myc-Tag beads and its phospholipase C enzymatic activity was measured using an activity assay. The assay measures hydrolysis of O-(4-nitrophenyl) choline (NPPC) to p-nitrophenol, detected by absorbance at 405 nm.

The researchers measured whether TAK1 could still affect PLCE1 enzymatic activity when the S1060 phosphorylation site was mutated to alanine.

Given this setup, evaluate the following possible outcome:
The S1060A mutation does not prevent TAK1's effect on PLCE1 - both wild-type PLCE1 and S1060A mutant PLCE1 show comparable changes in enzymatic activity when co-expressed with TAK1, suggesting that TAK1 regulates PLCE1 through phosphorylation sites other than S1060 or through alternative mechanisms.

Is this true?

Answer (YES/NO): NO